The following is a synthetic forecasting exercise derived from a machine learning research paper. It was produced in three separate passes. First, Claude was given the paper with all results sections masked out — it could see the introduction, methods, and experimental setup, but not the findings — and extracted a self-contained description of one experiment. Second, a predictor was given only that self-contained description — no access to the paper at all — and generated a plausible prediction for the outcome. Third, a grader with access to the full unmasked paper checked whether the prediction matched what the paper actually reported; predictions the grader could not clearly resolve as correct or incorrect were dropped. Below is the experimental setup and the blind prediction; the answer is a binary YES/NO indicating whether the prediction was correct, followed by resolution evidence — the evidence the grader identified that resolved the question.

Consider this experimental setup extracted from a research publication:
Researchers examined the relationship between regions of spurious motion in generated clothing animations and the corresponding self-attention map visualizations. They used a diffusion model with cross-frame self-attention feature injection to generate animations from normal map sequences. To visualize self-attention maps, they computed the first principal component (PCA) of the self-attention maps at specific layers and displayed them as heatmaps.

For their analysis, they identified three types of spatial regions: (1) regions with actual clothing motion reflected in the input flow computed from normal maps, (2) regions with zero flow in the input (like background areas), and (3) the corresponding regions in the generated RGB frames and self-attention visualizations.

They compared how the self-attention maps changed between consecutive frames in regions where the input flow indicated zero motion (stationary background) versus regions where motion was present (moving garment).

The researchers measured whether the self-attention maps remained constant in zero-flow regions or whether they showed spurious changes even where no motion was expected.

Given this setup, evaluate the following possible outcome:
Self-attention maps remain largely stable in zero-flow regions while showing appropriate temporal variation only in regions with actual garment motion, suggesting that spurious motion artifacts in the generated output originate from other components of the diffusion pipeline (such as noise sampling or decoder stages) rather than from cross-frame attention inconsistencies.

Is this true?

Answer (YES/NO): NO